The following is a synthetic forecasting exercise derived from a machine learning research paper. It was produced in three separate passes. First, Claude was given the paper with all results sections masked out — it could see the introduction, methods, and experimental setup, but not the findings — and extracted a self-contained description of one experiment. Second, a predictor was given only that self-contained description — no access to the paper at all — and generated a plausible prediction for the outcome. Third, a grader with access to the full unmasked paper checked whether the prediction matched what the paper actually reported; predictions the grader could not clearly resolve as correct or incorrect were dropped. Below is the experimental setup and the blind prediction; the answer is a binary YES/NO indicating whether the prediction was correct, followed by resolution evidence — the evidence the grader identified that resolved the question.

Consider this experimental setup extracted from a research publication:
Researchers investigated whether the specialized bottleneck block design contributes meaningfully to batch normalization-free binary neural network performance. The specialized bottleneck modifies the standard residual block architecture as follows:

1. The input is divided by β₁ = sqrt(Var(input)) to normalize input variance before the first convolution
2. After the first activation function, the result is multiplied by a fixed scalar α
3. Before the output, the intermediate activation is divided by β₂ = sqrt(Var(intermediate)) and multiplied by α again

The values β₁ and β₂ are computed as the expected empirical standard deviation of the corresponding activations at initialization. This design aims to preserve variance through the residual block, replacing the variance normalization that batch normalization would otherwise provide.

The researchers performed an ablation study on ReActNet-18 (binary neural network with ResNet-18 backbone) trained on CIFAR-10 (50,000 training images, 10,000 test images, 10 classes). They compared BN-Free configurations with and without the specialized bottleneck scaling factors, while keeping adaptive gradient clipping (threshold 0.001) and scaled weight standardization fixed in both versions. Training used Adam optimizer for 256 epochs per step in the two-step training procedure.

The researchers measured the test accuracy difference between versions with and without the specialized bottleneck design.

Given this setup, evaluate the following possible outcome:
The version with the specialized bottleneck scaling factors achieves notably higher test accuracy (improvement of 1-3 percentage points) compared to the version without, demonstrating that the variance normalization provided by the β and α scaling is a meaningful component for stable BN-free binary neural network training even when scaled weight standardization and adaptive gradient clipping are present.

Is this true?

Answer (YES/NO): NO